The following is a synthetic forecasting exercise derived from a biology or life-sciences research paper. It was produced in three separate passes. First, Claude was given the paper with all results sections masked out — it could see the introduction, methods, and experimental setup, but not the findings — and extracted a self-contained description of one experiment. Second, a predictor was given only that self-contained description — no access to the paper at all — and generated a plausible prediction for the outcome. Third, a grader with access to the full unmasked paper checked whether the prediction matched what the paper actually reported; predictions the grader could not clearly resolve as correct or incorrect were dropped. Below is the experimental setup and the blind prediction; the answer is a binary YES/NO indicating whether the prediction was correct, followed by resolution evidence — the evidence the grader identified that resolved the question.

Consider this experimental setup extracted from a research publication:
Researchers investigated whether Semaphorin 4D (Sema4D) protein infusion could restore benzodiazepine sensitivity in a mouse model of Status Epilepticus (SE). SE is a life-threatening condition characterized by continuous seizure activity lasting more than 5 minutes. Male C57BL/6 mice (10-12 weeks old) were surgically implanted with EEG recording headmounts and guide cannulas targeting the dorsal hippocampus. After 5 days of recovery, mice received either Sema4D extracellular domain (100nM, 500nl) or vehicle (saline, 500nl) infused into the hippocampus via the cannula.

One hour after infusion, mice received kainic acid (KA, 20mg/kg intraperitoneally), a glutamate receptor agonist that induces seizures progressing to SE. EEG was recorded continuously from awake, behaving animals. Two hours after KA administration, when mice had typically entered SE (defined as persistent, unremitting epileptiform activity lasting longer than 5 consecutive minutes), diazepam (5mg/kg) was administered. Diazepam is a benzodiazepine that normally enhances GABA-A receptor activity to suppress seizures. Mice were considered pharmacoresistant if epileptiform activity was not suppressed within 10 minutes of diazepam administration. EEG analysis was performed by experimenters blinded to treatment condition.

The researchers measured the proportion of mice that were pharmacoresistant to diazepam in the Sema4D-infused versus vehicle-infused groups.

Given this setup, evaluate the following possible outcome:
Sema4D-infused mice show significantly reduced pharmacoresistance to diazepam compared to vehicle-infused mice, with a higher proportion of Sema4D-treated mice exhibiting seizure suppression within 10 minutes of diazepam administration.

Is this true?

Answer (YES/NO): YES